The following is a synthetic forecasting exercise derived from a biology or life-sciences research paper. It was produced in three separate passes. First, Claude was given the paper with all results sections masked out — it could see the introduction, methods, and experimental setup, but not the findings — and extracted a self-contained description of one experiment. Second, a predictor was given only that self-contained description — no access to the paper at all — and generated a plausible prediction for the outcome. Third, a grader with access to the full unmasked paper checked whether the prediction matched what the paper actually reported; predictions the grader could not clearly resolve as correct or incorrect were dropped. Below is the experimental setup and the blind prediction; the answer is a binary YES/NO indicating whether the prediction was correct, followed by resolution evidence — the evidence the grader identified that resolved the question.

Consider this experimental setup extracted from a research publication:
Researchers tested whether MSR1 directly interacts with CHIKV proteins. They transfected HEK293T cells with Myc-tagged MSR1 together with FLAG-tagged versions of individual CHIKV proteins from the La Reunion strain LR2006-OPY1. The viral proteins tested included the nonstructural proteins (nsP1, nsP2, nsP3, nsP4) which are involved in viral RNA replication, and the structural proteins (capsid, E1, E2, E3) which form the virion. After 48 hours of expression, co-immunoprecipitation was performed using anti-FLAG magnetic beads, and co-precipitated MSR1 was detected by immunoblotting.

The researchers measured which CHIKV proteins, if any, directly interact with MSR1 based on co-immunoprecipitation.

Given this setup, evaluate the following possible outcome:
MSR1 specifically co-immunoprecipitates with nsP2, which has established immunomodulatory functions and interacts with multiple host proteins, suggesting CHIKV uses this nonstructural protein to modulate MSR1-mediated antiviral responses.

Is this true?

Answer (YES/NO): NO